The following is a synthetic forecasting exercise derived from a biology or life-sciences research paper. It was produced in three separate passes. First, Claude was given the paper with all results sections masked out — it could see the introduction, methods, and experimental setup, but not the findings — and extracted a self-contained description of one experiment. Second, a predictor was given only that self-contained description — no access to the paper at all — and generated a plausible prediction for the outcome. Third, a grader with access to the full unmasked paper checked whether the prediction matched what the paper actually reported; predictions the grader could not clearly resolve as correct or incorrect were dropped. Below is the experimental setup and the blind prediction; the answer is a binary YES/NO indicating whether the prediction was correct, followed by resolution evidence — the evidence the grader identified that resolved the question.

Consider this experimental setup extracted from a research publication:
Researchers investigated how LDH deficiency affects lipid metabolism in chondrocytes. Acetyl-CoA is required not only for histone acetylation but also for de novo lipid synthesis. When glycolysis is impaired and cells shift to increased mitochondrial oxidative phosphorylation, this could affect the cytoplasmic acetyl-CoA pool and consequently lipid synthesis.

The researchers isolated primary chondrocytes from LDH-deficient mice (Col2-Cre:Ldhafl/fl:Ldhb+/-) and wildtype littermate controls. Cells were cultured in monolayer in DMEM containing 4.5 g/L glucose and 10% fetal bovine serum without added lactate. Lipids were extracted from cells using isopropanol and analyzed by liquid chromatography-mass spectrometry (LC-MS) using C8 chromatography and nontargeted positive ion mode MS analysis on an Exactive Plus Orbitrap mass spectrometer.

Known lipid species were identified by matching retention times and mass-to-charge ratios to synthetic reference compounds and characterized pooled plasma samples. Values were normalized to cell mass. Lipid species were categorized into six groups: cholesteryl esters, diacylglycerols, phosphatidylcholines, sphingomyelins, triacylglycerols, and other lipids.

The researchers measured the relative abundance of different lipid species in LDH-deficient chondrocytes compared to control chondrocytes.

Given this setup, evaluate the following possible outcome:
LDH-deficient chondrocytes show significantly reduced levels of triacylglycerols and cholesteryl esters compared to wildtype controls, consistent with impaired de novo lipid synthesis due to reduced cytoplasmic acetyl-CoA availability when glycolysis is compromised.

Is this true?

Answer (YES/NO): NO